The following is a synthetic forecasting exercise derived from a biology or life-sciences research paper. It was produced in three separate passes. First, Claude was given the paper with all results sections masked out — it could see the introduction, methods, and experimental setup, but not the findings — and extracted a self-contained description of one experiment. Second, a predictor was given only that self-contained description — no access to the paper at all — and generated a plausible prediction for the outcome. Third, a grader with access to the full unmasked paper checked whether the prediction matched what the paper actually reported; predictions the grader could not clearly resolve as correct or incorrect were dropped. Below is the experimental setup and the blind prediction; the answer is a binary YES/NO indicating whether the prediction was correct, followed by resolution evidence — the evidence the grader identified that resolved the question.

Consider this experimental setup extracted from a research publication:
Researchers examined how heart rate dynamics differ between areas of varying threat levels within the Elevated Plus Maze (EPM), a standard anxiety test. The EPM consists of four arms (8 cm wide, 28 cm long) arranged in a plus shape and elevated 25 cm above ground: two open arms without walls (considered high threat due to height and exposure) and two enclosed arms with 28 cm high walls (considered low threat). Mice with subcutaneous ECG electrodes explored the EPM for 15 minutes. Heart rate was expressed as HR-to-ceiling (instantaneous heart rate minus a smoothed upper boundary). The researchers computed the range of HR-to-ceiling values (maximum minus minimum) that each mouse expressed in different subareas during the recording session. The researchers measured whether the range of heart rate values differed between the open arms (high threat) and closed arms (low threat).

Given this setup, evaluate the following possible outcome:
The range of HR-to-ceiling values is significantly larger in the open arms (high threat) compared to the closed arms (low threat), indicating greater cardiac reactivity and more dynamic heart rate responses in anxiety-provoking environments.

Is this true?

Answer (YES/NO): NO